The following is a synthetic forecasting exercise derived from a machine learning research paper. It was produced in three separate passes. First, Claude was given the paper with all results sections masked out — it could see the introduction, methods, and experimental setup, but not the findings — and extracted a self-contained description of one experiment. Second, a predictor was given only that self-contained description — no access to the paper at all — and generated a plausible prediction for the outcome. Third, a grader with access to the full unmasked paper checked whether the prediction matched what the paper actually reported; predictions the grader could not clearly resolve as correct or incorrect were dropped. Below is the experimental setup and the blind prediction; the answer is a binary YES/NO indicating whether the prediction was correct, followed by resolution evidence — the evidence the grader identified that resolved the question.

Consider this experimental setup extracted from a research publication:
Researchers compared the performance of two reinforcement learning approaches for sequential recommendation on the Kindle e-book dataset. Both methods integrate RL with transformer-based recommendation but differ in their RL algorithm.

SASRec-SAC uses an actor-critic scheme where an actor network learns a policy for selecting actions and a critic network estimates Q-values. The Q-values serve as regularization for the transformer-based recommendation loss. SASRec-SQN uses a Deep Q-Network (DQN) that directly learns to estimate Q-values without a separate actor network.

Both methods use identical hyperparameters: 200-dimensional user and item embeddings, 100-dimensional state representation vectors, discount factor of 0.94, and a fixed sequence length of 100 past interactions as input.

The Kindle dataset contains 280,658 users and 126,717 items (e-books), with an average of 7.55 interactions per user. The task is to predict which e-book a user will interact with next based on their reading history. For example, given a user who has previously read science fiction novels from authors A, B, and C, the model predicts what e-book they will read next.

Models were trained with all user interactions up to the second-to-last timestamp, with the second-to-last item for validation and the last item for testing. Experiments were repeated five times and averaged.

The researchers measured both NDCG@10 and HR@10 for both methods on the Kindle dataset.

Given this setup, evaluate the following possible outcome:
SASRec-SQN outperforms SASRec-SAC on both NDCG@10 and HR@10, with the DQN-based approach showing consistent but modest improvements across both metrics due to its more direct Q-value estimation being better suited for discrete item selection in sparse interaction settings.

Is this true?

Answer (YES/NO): YES